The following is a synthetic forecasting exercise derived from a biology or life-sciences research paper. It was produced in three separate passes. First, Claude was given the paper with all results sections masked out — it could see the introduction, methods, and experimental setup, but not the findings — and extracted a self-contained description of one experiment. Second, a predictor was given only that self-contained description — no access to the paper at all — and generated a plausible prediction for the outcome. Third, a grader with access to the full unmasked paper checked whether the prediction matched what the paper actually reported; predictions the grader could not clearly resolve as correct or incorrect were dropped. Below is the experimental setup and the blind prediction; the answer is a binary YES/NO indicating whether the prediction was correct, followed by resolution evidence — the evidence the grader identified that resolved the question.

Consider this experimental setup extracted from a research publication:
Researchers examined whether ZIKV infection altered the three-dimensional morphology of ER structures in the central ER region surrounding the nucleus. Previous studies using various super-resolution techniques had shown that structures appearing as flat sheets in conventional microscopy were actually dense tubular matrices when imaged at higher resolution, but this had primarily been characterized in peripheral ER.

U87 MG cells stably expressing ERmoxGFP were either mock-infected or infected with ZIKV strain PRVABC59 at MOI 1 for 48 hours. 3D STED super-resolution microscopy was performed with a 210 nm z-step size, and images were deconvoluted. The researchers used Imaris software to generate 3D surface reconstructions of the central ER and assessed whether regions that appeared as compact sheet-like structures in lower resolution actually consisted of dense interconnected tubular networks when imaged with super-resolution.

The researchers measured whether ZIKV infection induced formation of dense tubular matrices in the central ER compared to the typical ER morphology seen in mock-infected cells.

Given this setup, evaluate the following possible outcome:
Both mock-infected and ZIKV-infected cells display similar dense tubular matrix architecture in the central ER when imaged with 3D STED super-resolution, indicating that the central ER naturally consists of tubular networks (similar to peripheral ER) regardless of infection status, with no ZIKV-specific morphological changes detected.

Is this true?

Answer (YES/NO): NO